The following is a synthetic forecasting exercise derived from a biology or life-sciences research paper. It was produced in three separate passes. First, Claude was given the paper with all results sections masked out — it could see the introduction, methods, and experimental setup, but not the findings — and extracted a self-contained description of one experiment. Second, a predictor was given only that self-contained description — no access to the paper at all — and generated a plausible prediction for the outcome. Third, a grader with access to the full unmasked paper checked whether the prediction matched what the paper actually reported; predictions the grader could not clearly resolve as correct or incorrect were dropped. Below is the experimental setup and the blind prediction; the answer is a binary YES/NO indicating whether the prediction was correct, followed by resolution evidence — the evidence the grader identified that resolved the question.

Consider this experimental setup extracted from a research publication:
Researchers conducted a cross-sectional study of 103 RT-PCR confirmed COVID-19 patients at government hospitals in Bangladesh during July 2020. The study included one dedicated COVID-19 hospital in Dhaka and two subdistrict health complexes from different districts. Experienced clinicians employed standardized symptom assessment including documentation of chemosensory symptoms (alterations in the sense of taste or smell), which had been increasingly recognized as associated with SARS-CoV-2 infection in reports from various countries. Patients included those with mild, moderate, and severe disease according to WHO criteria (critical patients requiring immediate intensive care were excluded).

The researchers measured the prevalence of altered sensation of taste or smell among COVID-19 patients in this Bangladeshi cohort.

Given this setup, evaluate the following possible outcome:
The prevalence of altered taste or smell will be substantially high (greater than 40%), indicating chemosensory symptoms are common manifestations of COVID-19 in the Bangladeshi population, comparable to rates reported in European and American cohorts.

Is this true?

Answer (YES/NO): NO